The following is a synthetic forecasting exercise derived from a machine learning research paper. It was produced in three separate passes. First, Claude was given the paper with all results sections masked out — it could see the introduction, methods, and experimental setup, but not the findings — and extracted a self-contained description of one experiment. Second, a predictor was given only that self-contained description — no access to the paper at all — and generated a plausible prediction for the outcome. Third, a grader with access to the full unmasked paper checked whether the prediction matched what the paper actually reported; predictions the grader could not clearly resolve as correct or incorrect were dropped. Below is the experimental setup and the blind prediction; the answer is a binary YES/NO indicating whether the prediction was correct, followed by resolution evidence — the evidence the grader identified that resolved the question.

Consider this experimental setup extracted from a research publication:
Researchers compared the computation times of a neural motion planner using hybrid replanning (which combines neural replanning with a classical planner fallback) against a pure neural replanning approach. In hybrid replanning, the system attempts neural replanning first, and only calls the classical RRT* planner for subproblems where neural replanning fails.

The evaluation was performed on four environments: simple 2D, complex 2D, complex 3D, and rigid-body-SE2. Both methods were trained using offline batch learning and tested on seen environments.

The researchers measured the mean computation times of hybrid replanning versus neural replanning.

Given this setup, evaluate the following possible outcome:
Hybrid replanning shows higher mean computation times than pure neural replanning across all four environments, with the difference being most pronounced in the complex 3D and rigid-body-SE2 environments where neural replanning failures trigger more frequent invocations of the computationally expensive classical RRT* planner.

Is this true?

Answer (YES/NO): NO